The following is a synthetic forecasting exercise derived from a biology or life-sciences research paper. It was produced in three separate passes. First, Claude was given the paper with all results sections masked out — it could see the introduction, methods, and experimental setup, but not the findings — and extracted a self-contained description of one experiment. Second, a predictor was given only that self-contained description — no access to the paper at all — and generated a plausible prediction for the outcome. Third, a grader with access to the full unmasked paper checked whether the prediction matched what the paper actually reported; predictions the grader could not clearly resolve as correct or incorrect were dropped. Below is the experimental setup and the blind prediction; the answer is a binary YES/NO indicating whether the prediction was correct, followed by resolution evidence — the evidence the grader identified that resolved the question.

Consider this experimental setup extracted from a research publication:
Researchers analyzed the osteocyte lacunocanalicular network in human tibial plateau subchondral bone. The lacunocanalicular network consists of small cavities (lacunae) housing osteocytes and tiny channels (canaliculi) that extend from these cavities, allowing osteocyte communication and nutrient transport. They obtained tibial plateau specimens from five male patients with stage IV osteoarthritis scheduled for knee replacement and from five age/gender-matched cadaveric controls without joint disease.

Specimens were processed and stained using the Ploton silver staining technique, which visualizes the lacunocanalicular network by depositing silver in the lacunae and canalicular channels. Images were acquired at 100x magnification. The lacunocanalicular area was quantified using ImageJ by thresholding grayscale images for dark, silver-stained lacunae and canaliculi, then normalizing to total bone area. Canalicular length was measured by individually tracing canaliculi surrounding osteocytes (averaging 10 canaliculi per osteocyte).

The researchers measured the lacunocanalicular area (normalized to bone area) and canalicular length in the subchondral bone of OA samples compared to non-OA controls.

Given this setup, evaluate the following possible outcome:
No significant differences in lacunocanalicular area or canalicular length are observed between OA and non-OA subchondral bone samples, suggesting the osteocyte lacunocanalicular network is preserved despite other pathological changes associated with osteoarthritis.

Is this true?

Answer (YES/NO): NO